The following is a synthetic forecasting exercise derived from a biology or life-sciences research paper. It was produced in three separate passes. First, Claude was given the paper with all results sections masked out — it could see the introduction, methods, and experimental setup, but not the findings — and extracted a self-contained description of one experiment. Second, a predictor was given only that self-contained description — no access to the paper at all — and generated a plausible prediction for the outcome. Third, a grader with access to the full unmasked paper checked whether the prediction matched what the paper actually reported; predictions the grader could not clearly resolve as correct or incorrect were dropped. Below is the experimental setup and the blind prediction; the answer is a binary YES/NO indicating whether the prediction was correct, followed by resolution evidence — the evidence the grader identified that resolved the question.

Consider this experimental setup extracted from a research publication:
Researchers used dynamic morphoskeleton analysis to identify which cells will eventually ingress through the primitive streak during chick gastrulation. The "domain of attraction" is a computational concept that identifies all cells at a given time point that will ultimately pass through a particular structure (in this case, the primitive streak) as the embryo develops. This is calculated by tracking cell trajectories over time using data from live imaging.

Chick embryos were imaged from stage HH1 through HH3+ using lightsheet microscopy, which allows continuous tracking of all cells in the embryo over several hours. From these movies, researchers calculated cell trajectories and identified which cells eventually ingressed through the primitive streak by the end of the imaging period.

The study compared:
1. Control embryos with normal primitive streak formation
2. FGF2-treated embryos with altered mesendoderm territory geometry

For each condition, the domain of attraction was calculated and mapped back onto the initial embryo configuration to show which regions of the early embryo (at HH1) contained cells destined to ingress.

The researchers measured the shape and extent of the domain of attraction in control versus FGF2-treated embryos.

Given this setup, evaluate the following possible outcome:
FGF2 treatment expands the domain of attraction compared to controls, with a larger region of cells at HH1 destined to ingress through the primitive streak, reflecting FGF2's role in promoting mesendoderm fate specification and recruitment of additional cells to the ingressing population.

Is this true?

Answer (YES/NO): YES